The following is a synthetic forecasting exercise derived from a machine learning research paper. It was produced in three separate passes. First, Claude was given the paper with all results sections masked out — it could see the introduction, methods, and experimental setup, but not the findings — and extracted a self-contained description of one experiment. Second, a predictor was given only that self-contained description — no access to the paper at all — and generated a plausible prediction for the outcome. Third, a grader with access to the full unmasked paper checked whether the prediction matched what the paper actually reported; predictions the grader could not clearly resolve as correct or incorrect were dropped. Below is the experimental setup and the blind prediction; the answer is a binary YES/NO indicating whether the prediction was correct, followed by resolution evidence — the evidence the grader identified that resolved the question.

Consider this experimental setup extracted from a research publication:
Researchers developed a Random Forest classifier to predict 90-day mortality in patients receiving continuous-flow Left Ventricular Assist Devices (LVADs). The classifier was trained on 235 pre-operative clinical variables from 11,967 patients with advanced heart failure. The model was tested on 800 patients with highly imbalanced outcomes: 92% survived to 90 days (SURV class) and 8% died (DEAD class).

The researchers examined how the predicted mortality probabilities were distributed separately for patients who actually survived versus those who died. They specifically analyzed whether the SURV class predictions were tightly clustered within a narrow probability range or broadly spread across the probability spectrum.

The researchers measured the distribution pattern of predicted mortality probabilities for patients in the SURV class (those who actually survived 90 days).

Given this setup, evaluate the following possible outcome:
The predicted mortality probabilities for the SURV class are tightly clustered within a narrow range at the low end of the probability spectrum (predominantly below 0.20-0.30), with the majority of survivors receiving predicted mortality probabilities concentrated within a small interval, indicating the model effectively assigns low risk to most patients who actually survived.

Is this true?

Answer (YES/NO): YES